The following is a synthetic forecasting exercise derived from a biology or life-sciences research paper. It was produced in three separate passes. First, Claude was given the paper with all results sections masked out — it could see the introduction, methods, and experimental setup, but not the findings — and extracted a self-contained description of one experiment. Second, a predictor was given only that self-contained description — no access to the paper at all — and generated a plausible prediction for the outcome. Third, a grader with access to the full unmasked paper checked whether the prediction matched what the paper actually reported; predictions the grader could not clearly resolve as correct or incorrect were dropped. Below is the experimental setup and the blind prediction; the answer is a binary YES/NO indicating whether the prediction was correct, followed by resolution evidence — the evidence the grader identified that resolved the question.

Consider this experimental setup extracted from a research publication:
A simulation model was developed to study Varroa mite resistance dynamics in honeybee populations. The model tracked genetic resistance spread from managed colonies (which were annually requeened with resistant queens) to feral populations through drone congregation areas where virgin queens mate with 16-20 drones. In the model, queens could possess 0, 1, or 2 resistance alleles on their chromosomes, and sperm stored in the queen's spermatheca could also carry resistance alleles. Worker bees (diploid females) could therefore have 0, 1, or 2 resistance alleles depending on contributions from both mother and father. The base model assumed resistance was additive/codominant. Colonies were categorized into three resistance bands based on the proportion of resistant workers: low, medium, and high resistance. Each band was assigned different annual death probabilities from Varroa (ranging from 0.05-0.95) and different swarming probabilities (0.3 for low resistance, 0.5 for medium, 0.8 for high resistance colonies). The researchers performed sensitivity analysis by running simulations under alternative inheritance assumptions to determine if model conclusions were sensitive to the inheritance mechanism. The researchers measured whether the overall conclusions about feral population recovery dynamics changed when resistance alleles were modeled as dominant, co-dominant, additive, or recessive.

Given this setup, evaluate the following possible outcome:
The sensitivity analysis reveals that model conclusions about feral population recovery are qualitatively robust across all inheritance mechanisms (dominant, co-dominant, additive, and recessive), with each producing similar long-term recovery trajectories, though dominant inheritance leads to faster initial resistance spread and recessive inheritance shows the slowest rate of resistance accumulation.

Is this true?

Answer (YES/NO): NO